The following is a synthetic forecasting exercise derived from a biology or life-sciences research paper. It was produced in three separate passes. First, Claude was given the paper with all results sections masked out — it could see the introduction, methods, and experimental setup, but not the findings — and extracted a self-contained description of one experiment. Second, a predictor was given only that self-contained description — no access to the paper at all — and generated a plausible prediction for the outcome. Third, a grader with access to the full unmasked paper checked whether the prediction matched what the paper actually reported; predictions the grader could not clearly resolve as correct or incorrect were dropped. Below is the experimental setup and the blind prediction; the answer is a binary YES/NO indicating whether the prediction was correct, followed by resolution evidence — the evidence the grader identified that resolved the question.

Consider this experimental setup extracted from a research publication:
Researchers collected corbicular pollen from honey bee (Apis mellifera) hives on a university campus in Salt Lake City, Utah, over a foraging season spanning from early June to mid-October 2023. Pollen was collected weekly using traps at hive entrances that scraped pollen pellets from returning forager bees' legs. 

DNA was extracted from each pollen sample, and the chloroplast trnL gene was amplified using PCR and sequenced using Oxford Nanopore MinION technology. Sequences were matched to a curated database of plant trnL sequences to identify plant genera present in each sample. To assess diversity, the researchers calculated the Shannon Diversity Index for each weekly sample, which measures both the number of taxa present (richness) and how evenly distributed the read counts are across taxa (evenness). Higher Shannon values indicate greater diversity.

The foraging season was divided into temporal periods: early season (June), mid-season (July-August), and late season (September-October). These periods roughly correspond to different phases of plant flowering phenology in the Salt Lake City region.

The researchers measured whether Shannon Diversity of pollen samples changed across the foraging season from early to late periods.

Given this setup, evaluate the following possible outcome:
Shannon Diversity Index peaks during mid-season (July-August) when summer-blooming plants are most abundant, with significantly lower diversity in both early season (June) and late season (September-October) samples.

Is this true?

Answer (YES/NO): NO